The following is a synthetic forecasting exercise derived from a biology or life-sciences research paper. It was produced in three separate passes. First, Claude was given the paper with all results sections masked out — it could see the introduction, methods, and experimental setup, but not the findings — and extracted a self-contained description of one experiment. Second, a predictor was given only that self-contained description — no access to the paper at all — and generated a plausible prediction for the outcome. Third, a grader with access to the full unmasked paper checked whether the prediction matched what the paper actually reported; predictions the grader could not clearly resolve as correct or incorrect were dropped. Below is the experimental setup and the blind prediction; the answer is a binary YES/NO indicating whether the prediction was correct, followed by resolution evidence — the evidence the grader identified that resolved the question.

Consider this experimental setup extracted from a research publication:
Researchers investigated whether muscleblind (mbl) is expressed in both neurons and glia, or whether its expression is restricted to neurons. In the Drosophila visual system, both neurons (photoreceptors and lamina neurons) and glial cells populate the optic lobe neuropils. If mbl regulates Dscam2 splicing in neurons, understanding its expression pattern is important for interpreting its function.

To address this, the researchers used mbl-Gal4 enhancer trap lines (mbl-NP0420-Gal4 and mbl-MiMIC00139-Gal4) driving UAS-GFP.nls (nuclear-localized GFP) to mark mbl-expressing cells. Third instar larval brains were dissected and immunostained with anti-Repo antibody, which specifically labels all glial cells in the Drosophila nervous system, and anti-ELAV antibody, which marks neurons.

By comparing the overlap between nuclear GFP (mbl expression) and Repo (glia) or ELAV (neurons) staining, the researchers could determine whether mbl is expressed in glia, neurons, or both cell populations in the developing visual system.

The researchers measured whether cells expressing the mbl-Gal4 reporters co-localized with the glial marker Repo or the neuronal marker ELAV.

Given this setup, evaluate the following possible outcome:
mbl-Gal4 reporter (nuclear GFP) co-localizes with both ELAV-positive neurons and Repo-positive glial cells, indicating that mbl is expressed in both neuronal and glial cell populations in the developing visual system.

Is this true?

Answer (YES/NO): YES